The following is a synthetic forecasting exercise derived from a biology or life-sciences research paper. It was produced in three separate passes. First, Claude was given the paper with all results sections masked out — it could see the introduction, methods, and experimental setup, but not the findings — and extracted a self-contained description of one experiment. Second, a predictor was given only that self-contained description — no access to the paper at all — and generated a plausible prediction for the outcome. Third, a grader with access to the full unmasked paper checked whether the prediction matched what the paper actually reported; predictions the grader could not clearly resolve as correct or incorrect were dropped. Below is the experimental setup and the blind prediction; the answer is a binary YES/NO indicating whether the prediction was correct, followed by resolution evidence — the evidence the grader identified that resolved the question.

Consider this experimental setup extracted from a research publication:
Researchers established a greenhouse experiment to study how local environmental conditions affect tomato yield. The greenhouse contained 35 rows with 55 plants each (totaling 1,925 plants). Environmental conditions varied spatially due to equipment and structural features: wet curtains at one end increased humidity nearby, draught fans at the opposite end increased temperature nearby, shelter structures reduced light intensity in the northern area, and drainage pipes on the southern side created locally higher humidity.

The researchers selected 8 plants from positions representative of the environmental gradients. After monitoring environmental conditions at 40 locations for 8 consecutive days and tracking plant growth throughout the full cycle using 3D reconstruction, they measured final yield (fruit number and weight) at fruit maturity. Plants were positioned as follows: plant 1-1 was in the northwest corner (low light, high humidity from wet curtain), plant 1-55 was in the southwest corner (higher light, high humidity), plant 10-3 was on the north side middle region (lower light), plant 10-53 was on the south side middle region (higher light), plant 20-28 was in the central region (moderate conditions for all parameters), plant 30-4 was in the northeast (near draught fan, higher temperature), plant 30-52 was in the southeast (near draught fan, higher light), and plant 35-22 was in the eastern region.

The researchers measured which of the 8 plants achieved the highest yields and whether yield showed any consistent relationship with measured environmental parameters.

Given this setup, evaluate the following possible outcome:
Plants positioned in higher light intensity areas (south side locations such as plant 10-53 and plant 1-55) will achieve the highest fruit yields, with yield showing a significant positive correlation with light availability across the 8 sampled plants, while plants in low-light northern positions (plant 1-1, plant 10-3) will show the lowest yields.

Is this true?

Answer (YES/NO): NO